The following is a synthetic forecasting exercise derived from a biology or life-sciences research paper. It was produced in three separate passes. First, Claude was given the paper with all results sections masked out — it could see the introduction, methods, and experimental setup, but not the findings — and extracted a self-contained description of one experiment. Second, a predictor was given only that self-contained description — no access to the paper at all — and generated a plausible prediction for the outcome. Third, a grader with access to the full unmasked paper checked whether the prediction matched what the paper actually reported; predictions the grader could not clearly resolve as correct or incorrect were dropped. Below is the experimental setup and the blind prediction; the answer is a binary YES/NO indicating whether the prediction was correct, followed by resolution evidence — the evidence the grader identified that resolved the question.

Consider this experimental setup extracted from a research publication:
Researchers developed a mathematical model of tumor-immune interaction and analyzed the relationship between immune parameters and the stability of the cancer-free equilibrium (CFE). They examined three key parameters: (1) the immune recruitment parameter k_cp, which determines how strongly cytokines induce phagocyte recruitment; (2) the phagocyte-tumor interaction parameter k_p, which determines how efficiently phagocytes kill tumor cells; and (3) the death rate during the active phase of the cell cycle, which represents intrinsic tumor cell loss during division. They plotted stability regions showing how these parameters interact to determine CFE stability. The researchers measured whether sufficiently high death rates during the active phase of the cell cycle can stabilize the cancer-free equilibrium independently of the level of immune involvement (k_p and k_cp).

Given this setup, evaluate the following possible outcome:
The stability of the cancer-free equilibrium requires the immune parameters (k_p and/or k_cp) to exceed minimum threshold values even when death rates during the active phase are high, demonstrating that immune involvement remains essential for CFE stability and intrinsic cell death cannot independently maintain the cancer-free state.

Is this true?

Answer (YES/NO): NO